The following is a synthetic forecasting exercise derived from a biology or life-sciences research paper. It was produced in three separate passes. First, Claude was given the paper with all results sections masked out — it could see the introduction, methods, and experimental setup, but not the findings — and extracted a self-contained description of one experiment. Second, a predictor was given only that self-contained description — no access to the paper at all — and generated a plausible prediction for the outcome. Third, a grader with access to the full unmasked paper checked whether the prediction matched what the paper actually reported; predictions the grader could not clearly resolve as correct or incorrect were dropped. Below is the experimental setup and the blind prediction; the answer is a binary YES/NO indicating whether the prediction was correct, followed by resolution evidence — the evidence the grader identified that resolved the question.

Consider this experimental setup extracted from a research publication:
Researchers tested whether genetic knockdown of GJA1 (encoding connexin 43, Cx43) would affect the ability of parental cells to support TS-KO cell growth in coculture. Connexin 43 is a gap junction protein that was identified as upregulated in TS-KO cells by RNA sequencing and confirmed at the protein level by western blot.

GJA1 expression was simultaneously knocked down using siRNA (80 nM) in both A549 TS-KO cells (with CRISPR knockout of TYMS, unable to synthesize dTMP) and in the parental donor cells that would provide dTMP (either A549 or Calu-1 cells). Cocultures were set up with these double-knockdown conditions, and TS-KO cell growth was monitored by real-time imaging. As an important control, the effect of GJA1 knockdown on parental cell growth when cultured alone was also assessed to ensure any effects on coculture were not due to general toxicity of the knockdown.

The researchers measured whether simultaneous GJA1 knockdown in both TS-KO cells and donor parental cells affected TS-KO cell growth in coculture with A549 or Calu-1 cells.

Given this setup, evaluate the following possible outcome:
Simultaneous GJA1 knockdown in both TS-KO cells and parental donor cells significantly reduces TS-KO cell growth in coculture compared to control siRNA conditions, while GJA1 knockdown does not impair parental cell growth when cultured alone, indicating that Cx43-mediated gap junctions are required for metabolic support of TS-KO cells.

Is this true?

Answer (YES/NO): YES